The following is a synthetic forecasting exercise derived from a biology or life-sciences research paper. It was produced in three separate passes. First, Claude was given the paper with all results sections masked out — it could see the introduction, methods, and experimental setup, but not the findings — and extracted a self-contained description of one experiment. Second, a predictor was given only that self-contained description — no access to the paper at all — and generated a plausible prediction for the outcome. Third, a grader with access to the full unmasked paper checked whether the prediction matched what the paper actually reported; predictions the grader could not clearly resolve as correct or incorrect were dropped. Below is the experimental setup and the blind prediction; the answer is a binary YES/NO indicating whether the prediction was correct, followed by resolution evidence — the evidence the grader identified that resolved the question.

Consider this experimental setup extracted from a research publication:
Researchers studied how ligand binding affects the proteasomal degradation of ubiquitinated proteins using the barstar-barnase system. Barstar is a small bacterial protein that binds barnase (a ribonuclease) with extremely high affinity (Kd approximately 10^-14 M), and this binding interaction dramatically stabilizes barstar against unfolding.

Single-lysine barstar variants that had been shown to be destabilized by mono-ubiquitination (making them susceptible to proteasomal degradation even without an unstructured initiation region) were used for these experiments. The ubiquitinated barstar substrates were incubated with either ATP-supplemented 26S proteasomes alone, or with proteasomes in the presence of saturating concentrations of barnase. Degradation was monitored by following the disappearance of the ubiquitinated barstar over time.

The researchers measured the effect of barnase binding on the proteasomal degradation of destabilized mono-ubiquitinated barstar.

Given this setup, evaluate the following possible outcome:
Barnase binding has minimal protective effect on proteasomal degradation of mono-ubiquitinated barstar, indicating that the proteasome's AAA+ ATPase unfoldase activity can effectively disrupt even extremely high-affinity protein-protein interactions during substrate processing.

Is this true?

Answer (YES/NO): NO